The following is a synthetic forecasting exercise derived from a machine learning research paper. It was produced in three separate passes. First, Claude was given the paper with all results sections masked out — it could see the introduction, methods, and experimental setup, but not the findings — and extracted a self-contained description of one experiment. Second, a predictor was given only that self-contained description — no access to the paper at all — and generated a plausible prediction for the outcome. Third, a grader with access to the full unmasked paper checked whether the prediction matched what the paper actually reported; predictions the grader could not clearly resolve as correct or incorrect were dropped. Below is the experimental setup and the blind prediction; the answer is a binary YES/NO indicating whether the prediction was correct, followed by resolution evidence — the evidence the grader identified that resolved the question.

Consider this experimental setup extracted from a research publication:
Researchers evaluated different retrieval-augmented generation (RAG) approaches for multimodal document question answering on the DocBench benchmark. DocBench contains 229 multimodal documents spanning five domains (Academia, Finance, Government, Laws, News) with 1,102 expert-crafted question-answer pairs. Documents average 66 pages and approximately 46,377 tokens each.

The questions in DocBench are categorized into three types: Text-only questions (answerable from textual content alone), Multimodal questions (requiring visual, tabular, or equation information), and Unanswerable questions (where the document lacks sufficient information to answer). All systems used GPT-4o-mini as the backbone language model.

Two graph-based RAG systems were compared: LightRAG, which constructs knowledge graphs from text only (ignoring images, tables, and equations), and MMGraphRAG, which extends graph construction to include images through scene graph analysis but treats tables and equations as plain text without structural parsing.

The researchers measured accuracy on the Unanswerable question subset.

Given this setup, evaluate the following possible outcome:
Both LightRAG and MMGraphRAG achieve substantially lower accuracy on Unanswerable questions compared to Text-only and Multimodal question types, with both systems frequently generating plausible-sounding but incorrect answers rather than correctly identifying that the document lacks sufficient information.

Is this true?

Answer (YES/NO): NO